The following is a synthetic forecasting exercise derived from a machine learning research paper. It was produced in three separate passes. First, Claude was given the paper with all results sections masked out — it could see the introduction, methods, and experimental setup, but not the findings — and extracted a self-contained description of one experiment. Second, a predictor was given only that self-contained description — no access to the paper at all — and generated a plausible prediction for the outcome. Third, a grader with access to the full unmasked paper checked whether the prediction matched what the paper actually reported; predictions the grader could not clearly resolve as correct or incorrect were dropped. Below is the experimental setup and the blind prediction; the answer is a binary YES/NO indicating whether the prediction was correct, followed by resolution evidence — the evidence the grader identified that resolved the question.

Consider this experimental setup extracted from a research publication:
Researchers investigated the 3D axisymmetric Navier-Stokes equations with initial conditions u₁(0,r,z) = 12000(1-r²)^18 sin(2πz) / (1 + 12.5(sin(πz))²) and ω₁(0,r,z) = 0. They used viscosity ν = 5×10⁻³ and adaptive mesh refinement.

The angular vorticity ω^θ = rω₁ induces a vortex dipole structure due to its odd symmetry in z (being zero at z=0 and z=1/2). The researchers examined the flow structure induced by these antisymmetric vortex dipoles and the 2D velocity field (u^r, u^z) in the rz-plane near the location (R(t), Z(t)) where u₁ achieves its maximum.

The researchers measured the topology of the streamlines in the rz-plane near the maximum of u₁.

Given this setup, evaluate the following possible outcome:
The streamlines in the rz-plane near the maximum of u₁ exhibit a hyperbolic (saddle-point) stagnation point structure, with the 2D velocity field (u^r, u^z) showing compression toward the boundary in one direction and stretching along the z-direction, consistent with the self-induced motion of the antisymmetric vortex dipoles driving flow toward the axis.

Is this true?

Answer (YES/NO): NO